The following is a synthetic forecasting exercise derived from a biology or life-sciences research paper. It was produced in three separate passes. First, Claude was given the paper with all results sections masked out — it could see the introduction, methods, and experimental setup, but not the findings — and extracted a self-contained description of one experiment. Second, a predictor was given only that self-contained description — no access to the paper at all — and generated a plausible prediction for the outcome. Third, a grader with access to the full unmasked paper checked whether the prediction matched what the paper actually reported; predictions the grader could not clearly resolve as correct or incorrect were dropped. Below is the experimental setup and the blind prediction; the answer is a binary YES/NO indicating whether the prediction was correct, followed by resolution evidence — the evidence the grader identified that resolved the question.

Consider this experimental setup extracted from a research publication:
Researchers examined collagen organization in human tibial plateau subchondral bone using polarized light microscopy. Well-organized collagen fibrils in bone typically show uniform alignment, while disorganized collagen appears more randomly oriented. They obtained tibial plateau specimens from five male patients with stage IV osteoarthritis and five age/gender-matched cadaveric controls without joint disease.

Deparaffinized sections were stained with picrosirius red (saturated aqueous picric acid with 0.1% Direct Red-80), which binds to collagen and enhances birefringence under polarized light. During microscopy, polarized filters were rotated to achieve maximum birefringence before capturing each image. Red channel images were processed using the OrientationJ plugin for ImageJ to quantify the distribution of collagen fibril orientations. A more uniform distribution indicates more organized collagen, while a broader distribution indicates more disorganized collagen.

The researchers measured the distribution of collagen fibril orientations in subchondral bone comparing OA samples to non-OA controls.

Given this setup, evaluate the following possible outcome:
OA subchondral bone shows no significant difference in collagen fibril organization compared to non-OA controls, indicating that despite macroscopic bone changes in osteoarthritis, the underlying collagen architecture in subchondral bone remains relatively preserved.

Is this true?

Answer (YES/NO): NO